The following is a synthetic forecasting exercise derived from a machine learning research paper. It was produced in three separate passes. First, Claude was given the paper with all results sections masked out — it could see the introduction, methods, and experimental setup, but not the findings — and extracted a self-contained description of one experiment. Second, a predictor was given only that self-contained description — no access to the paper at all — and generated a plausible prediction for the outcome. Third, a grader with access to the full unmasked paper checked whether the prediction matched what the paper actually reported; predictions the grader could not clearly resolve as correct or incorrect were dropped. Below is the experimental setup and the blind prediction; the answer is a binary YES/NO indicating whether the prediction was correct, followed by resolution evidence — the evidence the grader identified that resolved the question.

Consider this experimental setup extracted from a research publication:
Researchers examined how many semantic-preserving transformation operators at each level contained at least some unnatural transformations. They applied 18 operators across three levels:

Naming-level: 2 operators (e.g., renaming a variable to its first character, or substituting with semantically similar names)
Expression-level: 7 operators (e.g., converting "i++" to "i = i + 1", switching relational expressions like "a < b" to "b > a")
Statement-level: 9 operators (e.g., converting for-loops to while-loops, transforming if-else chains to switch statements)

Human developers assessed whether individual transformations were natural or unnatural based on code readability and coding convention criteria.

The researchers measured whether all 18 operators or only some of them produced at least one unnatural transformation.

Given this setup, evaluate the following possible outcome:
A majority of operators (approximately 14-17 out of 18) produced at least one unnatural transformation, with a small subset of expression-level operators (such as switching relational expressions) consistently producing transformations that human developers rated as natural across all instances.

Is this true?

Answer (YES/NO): NO